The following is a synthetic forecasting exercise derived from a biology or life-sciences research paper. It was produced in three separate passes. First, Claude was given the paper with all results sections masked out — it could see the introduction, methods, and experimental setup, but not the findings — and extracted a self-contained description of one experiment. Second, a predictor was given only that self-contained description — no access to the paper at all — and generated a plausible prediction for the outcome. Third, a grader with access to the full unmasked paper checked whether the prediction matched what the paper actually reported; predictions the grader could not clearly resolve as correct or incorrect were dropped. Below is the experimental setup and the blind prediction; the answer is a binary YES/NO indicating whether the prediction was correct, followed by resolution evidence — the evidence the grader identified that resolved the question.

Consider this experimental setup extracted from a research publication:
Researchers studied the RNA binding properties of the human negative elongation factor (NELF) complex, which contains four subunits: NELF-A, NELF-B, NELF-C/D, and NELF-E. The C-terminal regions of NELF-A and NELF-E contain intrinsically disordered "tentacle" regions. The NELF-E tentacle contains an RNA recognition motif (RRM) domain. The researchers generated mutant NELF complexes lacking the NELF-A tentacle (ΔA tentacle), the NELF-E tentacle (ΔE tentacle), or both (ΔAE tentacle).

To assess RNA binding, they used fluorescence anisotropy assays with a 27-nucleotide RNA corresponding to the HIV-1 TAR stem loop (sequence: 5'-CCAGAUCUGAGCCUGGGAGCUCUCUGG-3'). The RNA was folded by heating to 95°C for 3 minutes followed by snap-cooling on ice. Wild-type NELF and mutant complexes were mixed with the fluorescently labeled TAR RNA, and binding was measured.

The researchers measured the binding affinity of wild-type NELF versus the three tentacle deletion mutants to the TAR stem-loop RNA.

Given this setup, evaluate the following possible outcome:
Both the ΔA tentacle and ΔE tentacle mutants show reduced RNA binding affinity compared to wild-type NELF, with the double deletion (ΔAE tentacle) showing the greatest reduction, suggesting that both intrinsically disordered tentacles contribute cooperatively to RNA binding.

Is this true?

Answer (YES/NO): YES